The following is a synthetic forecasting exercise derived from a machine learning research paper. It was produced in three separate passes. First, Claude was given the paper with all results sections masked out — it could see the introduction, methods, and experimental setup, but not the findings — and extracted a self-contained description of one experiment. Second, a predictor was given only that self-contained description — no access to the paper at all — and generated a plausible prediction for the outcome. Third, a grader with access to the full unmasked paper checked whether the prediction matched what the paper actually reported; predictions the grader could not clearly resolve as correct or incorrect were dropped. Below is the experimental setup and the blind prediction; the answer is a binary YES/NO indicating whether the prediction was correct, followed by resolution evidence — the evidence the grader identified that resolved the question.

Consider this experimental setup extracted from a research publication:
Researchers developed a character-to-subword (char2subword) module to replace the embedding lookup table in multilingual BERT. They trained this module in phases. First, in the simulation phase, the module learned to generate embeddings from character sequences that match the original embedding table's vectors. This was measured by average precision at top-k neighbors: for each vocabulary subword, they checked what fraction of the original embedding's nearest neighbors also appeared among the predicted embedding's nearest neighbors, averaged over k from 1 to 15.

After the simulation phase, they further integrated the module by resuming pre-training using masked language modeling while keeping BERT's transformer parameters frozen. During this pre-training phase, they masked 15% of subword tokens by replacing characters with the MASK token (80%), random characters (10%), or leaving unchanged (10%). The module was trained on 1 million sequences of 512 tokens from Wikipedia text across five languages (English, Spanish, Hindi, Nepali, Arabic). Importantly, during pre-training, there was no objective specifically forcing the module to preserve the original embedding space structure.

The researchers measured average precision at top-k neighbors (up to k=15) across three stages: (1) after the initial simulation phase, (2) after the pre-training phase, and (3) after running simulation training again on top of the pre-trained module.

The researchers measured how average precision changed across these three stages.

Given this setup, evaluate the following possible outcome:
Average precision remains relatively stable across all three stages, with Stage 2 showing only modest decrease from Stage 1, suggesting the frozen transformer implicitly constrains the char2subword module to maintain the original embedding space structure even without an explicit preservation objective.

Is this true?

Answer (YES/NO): NO